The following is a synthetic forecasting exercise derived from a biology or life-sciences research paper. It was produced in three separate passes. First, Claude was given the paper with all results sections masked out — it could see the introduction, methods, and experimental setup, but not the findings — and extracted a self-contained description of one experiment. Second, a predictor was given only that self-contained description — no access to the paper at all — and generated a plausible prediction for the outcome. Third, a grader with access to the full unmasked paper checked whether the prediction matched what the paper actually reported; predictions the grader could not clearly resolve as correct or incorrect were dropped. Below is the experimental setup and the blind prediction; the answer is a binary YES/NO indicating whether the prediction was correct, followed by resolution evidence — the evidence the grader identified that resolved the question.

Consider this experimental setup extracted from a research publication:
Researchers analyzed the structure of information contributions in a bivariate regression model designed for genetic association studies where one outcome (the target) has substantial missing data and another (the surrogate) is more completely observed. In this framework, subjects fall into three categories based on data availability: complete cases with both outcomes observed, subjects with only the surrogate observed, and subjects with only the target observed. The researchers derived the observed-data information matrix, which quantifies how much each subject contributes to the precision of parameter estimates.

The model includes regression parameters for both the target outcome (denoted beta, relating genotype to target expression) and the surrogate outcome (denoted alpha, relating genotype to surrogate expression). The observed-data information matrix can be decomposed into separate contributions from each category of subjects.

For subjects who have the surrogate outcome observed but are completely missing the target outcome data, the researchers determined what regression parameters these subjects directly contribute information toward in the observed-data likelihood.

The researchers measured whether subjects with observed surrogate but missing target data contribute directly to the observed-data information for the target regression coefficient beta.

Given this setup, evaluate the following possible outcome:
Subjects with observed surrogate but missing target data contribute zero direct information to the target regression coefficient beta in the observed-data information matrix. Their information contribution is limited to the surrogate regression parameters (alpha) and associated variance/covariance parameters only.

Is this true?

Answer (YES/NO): YES